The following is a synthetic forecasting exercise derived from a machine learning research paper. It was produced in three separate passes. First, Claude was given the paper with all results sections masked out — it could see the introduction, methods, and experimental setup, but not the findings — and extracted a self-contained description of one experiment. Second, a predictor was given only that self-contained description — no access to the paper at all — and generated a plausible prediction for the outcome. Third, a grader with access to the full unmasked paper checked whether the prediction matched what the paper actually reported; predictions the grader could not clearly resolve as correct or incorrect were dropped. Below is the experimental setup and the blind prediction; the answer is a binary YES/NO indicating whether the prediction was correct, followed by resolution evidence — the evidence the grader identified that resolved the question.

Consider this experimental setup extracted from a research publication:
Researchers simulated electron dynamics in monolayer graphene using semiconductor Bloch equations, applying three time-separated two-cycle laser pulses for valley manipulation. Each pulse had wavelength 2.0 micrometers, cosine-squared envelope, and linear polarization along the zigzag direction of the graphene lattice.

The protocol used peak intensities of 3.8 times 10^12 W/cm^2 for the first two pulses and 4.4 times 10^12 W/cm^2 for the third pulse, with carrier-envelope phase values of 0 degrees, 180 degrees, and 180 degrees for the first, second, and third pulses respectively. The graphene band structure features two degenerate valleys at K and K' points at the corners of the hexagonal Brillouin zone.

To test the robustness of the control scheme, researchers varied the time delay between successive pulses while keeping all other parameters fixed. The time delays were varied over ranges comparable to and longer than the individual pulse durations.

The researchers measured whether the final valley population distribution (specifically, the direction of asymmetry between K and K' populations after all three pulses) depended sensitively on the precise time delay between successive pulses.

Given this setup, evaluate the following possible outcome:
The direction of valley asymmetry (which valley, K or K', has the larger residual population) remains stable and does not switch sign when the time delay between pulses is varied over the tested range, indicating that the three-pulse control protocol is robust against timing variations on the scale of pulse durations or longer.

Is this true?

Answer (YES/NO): YES